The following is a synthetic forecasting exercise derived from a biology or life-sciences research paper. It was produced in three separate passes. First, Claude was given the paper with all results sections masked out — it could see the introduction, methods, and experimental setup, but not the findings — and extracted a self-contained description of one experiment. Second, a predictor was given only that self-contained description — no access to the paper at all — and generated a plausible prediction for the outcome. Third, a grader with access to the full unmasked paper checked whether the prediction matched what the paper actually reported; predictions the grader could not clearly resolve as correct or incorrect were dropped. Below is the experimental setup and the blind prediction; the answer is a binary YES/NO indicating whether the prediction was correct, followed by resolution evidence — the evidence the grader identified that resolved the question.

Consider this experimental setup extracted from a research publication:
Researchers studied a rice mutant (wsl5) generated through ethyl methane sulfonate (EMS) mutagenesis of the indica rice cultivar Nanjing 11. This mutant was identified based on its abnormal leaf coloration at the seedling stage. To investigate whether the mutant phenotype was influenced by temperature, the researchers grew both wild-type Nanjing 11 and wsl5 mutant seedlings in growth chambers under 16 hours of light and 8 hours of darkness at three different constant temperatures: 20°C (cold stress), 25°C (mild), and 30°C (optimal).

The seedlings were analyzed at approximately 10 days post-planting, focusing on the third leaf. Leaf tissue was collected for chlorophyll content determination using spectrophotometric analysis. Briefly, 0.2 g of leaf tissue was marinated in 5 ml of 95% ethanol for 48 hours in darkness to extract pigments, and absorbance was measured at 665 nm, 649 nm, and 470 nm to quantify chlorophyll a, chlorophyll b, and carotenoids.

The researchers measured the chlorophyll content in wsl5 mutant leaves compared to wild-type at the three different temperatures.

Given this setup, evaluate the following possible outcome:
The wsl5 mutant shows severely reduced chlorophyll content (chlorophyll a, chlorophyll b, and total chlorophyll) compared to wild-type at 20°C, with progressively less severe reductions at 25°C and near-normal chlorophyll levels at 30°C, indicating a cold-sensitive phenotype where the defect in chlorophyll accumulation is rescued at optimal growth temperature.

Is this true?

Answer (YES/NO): YES